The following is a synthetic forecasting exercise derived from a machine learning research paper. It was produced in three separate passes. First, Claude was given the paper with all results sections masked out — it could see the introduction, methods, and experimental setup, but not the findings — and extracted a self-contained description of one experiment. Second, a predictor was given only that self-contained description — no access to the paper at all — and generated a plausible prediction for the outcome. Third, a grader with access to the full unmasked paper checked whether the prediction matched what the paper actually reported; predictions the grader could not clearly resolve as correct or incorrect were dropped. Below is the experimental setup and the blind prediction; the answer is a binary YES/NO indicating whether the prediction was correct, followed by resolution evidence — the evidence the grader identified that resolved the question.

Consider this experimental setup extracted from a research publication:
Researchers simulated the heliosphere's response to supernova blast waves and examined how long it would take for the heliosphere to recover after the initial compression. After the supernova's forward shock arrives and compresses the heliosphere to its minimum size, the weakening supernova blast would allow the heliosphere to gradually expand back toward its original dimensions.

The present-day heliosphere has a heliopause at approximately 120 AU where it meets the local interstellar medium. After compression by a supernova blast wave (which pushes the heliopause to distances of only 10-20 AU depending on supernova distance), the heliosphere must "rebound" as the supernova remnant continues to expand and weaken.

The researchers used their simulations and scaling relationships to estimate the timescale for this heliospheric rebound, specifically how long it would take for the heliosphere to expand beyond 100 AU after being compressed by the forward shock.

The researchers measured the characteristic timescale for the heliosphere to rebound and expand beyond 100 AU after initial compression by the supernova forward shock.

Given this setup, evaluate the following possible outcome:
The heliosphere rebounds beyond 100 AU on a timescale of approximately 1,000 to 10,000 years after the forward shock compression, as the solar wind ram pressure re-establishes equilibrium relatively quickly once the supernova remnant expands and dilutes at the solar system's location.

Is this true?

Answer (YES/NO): NO